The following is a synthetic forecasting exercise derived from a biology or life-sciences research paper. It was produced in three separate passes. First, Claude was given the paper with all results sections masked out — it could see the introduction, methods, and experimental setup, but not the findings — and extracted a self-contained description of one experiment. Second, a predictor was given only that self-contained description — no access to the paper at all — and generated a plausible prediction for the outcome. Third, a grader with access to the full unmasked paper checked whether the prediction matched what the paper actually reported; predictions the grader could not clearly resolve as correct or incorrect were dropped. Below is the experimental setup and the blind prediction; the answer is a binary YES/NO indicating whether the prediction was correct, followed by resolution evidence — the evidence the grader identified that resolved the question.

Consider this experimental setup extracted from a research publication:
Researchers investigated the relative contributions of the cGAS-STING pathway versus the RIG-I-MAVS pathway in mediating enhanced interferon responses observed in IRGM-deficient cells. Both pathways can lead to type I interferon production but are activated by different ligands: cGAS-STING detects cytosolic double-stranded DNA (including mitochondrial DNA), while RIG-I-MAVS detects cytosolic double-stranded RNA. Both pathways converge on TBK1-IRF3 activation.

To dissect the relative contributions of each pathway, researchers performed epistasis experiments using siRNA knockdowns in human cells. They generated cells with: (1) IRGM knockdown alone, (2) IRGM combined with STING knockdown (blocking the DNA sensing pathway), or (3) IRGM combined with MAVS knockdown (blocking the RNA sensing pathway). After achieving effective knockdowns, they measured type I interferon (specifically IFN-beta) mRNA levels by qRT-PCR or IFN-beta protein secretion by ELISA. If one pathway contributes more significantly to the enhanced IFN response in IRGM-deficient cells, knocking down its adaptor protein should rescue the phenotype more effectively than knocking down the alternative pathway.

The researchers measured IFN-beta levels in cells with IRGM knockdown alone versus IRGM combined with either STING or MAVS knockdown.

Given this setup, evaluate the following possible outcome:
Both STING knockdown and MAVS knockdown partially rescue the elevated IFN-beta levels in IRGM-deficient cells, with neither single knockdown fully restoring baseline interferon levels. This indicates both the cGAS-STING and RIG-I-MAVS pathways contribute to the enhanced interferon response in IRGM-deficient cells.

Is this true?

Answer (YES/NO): YES